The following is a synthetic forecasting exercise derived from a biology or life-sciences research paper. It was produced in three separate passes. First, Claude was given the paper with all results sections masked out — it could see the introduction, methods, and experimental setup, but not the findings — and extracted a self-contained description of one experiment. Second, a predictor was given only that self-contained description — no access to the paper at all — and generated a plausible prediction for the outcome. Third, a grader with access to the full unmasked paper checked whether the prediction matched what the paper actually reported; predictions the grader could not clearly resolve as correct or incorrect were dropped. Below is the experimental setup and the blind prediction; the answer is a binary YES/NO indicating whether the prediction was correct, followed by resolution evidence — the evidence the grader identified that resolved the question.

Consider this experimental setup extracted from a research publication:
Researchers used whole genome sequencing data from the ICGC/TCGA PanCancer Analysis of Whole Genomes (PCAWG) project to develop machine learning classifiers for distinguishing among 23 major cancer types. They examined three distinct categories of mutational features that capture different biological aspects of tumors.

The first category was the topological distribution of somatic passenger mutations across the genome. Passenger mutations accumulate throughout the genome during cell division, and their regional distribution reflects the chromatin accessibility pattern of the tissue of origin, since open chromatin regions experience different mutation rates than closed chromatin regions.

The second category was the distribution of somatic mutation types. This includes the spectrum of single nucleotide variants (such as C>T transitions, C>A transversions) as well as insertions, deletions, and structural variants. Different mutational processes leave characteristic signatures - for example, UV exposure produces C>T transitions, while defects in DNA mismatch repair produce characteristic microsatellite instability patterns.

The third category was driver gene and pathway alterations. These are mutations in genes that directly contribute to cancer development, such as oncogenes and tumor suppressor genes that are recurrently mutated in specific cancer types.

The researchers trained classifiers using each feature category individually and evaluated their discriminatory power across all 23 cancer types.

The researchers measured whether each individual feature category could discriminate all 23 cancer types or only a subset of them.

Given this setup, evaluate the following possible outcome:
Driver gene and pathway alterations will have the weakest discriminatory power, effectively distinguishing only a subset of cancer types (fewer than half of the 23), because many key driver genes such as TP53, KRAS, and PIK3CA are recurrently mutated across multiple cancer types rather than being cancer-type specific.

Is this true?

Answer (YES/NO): YES